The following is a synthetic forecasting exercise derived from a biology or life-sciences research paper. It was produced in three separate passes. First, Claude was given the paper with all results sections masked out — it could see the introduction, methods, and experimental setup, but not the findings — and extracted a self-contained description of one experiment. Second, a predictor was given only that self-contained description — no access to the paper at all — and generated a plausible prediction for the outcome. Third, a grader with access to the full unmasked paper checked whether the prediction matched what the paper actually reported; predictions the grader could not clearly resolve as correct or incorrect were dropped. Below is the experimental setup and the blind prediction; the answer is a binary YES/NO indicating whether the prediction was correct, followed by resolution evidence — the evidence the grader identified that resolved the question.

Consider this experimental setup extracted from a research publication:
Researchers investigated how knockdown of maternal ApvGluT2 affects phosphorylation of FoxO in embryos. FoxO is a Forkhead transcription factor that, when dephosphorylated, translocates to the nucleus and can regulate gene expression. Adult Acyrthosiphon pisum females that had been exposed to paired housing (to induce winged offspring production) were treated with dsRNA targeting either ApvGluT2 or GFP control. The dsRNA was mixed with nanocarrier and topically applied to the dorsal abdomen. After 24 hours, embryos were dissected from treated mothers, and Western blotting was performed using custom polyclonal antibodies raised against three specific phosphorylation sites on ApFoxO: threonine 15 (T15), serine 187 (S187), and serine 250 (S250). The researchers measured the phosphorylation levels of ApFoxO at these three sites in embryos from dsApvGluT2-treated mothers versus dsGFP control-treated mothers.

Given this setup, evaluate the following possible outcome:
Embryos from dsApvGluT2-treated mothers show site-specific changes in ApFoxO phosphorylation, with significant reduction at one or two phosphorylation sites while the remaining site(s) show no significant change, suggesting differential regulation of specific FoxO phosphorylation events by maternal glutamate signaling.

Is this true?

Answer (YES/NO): NO